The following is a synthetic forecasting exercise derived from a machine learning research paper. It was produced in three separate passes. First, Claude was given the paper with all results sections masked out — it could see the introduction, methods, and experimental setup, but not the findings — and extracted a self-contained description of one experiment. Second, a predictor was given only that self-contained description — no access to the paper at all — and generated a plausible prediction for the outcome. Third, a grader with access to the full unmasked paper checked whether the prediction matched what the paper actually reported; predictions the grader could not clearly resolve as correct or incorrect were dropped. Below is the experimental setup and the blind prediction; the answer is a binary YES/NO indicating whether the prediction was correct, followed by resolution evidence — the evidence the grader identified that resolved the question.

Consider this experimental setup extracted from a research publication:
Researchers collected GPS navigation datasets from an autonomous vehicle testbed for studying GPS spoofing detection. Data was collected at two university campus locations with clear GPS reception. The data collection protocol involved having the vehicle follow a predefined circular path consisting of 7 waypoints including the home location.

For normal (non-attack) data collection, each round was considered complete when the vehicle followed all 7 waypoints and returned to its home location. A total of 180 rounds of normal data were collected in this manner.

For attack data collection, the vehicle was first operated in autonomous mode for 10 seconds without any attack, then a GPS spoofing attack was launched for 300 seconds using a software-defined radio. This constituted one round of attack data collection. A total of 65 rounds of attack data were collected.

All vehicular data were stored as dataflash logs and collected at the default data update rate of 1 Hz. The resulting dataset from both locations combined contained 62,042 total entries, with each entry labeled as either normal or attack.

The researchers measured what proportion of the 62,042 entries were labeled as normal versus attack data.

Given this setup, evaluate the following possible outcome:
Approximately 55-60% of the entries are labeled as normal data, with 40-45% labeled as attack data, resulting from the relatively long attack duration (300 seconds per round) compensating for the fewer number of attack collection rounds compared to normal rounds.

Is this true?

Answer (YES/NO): NO